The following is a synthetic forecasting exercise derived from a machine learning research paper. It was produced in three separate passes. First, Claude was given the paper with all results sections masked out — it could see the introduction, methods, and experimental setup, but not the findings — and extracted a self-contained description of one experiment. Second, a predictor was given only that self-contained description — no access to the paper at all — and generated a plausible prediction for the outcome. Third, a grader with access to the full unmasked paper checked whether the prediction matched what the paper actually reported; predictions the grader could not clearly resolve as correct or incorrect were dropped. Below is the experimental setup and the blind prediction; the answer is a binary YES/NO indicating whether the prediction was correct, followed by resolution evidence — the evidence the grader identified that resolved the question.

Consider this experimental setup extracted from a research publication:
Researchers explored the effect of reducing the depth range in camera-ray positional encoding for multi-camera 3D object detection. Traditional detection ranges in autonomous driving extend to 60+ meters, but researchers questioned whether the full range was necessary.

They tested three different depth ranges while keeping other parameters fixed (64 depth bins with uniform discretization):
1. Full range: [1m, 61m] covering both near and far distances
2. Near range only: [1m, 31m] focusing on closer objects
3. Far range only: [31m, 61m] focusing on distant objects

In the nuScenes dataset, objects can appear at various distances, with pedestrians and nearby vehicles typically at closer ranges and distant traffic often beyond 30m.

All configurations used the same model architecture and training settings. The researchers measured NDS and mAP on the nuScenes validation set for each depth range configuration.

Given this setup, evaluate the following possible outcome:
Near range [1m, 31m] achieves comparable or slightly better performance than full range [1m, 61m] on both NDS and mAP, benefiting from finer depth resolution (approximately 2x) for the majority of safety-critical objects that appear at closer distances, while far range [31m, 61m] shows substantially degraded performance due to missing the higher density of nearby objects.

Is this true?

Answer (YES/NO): NO